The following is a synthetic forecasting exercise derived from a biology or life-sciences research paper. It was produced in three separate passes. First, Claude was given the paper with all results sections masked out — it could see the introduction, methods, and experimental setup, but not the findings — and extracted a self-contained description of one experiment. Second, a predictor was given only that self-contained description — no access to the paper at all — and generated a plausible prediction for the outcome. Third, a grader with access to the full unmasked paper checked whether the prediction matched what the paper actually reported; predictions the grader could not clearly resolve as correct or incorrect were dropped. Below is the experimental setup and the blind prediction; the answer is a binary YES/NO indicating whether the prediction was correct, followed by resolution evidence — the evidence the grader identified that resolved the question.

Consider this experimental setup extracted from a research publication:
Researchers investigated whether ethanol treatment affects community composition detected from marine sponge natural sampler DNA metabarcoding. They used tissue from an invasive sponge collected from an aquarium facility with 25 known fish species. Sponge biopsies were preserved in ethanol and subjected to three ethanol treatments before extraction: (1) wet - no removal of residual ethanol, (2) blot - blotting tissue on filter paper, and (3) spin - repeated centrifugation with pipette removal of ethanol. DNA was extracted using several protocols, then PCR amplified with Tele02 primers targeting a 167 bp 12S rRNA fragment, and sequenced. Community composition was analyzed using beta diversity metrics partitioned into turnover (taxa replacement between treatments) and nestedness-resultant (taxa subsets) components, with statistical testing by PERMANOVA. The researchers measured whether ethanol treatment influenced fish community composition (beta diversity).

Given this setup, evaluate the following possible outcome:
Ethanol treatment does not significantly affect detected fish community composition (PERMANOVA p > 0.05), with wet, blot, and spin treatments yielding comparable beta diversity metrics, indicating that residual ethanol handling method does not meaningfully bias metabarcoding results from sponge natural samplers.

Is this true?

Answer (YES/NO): NO